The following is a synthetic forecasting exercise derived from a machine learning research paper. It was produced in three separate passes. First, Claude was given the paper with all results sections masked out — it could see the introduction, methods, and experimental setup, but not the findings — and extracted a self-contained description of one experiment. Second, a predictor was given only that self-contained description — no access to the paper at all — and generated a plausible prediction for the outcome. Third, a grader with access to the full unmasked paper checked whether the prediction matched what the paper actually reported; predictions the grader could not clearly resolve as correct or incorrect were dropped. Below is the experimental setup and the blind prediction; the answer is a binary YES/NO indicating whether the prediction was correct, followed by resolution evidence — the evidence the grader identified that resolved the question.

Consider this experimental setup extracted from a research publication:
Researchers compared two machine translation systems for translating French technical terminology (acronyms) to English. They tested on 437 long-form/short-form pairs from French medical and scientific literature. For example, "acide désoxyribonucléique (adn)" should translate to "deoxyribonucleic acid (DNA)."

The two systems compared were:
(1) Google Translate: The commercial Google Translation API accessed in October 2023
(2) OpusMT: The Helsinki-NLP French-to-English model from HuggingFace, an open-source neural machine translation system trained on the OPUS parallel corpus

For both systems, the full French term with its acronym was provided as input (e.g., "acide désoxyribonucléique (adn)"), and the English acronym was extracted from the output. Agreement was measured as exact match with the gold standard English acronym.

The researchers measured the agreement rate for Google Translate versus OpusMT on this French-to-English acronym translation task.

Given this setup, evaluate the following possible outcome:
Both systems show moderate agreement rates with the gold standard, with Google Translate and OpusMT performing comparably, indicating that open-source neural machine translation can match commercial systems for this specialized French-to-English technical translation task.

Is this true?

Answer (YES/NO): NO